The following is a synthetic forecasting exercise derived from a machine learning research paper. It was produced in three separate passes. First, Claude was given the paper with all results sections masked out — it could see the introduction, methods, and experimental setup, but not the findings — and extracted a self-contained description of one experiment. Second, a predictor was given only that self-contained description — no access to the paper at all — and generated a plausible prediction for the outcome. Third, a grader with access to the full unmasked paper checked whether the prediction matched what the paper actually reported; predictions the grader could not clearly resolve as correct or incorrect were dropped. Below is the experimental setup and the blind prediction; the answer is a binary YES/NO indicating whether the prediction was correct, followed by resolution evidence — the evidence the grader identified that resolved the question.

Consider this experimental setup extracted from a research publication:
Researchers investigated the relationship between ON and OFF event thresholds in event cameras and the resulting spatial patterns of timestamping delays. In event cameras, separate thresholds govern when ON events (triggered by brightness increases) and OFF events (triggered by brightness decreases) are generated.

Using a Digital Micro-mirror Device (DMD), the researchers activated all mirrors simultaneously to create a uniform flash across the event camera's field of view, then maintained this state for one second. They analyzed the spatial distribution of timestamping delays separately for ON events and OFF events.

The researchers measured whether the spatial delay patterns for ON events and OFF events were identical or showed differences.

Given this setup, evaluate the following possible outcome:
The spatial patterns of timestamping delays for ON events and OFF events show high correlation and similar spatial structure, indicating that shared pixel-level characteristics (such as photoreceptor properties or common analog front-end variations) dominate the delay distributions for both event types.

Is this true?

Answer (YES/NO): NO